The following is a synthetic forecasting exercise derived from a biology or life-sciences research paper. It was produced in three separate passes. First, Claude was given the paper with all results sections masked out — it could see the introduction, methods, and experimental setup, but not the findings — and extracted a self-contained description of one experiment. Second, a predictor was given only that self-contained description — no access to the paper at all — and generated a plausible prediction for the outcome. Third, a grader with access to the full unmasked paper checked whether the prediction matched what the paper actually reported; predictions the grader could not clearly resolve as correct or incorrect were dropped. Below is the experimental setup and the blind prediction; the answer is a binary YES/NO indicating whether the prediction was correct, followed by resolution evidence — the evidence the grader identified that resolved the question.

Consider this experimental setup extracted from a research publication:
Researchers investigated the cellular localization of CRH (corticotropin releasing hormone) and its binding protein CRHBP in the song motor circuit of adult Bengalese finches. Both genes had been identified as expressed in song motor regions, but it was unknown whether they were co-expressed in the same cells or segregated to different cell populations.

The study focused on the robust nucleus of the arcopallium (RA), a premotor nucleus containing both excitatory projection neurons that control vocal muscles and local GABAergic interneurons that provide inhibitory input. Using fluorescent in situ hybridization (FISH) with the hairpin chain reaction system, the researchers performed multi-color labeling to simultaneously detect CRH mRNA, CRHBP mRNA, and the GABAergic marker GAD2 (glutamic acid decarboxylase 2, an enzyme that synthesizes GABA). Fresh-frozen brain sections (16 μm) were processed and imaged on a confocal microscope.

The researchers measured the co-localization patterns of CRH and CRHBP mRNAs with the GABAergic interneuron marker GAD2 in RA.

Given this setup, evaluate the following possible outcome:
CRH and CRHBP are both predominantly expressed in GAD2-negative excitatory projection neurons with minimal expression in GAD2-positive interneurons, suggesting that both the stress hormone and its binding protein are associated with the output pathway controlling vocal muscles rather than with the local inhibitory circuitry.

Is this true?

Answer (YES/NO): NO